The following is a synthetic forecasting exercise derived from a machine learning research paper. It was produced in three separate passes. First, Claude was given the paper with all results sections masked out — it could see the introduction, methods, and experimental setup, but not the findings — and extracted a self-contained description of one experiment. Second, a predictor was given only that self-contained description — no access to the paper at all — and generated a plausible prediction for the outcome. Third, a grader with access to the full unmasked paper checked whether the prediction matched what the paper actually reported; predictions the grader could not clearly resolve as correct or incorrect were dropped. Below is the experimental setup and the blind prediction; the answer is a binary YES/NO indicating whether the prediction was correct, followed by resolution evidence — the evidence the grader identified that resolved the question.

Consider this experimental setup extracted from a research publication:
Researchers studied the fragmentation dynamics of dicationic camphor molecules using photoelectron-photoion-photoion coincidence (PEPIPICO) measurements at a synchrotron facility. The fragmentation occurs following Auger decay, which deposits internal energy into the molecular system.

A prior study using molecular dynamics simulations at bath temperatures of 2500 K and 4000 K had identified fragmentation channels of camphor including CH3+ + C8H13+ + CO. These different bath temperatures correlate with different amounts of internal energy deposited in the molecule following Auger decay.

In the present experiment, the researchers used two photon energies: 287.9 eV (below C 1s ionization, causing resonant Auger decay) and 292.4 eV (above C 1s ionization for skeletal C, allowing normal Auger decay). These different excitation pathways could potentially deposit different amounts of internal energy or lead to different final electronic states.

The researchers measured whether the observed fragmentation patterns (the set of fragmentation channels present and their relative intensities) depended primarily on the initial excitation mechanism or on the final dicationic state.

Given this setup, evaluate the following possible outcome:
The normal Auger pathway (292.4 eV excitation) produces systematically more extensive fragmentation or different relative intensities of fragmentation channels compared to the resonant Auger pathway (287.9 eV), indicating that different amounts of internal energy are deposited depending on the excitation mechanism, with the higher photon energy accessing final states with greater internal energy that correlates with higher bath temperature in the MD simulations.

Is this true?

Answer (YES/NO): NO